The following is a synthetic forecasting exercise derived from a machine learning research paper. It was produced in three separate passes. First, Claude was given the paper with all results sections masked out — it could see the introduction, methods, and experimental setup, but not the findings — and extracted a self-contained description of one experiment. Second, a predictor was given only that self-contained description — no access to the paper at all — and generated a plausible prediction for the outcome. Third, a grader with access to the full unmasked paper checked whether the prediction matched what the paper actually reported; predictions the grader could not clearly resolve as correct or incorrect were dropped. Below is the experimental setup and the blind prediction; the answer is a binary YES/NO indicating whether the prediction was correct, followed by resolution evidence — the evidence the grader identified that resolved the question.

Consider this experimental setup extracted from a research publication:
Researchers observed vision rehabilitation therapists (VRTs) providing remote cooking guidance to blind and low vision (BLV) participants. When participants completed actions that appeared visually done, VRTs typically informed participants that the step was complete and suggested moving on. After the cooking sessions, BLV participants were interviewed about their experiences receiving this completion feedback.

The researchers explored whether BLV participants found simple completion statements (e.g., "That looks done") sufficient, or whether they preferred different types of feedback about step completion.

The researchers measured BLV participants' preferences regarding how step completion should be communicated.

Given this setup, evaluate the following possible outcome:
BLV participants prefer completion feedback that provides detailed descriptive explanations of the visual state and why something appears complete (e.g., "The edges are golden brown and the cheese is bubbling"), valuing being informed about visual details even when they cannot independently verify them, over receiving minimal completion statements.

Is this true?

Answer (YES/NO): YES